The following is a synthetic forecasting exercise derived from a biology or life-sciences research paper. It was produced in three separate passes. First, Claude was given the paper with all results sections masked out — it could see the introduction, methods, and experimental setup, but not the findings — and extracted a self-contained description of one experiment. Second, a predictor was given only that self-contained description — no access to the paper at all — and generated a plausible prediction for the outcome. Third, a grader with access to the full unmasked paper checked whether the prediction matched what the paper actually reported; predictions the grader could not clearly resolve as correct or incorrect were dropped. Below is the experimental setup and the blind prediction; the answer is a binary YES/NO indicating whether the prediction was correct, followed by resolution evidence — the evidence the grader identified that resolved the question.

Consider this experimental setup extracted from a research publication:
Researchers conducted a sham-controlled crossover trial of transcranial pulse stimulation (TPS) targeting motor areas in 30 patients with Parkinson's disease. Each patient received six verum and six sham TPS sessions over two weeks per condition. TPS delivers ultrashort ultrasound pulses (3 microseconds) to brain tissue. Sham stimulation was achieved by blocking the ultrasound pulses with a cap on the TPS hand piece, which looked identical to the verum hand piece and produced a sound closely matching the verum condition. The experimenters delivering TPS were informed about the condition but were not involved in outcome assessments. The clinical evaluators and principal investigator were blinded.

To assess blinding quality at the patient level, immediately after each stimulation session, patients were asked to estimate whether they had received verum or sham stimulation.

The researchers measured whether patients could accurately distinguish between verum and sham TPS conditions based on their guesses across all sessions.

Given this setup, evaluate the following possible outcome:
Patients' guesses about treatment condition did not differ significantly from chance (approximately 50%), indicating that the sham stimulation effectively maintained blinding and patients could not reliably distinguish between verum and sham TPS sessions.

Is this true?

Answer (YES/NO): YES